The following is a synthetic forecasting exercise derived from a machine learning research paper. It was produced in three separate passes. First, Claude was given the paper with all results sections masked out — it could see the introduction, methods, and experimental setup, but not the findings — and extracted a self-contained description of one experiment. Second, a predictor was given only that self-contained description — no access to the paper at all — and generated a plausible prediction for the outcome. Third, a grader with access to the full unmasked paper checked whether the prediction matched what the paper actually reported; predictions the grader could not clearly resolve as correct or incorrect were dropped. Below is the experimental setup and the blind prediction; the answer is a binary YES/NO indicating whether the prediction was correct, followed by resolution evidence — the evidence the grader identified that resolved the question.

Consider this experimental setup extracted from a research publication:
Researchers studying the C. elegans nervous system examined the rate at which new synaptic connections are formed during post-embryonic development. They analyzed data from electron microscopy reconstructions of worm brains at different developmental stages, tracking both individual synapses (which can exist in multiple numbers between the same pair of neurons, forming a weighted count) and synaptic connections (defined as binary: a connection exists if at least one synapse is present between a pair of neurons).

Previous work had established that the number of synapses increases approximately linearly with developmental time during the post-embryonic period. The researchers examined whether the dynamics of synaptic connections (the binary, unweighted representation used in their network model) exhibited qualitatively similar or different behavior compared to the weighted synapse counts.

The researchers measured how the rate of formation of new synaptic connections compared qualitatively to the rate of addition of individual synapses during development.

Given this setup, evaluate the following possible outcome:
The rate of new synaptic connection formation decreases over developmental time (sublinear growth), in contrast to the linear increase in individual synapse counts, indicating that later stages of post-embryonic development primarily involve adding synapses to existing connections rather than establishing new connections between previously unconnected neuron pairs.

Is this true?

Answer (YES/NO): NO